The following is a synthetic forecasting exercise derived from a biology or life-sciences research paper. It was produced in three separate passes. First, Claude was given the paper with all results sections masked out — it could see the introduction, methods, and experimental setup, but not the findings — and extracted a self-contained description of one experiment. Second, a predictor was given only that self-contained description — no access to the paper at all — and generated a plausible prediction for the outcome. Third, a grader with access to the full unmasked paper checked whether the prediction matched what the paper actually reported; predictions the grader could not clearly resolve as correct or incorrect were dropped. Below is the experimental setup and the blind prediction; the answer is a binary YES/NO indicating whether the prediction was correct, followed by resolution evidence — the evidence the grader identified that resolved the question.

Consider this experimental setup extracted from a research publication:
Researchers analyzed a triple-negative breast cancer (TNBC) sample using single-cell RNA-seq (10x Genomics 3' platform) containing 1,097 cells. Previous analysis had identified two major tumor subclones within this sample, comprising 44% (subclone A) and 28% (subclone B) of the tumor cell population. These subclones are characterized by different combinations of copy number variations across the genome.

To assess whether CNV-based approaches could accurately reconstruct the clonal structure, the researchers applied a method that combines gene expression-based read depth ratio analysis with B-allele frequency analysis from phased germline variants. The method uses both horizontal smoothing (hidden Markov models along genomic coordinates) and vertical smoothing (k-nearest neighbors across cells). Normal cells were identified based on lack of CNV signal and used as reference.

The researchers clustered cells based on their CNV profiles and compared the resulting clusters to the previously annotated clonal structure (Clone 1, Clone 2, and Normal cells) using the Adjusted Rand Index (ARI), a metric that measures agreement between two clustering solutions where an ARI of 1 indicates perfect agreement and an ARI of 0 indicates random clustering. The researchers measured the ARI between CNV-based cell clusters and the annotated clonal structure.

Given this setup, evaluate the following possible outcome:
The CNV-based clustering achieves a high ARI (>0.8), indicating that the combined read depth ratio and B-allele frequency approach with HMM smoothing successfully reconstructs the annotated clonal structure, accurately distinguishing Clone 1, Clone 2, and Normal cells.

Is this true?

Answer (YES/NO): YES